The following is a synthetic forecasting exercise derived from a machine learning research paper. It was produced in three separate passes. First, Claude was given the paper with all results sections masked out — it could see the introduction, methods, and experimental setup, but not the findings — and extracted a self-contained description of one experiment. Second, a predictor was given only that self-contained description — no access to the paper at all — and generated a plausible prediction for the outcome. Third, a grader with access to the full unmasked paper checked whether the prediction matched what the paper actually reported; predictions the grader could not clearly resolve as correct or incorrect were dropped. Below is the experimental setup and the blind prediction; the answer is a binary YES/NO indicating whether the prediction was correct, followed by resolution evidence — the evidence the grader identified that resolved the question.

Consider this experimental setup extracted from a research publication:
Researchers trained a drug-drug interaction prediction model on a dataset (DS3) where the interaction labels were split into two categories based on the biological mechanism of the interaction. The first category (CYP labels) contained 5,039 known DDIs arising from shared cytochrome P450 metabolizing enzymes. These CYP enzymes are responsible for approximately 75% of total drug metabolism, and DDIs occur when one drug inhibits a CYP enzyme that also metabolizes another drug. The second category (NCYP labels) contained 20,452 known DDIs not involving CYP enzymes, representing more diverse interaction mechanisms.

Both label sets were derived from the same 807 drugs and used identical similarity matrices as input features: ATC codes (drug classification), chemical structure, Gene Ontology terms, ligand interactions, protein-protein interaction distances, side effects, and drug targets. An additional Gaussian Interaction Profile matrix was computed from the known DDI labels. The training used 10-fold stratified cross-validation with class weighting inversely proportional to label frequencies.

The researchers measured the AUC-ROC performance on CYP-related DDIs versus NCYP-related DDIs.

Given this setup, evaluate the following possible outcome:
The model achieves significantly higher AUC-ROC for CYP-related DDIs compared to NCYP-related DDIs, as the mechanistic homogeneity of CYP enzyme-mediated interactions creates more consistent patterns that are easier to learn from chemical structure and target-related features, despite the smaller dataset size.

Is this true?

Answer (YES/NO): NO